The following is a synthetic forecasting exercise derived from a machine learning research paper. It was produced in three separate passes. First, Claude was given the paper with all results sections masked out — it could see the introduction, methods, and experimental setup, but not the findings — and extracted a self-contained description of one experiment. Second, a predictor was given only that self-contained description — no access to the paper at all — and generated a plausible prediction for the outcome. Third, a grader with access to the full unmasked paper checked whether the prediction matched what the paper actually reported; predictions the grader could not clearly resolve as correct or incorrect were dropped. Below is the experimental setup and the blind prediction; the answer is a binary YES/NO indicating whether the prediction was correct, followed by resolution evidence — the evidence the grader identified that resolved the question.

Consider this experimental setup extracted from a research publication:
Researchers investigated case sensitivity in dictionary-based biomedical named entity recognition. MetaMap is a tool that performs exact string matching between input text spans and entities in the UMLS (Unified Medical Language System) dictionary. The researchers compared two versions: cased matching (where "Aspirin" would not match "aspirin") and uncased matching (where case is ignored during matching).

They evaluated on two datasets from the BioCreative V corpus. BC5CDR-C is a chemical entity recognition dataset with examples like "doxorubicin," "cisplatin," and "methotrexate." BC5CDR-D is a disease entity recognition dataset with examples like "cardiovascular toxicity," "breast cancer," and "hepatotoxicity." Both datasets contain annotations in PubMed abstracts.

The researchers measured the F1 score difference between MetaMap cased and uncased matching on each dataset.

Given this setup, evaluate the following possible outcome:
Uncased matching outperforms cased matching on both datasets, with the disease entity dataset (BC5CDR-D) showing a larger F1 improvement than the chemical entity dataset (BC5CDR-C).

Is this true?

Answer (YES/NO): NO